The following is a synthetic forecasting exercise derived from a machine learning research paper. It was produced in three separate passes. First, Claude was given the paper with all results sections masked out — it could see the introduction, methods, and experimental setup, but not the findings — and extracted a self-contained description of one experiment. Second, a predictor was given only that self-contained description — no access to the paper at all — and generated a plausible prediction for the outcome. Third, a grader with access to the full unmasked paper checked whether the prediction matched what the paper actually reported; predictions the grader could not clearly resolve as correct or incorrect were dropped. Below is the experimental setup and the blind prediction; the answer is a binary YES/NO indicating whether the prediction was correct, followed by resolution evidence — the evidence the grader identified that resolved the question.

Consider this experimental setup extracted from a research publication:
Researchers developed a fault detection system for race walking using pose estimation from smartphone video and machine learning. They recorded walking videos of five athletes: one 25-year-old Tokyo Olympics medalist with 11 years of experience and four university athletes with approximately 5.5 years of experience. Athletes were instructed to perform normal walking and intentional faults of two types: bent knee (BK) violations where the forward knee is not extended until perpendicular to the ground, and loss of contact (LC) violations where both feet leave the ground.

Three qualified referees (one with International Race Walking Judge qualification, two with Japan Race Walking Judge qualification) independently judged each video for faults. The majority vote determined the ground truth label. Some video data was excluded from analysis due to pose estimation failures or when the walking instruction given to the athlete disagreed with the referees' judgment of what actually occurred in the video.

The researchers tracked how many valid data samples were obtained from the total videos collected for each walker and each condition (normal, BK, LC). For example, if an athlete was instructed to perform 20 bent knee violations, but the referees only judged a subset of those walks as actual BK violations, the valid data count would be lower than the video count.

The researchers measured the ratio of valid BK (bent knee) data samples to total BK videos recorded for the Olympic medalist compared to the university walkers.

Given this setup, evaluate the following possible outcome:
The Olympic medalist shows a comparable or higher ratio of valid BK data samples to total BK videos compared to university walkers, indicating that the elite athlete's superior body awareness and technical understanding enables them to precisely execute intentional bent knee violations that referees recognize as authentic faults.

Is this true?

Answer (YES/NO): NO